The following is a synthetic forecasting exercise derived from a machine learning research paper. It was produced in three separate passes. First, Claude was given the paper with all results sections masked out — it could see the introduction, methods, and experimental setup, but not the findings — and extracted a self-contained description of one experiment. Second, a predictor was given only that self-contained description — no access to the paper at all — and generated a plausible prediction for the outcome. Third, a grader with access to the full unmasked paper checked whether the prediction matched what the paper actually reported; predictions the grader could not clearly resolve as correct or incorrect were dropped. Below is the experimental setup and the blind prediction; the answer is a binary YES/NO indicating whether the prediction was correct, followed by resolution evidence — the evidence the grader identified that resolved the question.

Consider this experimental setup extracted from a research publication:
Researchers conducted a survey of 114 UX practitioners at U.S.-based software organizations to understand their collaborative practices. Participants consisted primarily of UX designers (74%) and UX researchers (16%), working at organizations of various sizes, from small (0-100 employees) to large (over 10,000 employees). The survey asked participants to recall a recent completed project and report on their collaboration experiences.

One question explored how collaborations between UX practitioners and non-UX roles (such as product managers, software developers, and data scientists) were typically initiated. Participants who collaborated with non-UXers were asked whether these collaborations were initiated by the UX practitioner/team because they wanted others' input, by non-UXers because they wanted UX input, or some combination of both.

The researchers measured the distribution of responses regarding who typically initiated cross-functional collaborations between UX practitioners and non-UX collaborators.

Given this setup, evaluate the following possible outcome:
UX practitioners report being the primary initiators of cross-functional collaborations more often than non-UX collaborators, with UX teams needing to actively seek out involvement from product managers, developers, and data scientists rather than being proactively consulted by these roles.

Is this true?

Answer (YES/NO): YES